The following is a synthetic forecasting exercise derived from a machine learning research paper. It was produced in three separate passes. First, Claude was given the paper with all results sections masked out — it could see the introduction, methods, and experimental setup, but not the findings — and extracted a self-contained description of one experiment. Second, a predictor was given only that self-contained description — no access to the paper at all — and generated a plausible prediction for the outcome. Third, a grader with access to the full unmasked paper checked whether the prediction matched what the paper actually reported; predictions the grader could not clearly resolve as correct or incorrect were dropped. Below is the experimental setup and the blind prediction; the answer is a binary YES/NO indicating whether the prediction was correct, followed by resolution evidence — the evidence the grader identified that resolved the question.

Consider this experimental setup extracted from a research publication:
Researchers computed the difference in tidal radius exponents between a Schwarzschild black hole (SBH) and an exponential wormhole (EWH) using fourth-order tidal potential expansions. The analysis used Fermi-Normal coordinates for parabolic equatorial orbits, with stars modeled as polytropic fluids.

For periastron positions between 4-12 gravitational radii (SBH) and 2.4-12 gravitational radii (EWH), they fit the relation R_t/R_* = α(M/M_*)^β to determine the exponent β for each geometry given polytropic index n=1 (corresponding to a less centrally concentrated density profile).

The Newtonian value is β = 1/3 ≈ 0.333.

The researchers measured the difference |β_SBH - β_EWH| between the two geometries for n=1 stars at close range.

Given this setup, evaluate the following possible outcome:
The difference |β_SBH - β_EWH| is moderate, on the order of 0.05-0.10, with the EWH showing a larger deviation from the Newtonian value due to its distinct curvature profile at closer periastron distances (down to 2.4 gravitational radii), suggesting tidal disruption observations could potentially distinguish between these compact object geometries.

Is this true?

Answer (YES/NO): YES